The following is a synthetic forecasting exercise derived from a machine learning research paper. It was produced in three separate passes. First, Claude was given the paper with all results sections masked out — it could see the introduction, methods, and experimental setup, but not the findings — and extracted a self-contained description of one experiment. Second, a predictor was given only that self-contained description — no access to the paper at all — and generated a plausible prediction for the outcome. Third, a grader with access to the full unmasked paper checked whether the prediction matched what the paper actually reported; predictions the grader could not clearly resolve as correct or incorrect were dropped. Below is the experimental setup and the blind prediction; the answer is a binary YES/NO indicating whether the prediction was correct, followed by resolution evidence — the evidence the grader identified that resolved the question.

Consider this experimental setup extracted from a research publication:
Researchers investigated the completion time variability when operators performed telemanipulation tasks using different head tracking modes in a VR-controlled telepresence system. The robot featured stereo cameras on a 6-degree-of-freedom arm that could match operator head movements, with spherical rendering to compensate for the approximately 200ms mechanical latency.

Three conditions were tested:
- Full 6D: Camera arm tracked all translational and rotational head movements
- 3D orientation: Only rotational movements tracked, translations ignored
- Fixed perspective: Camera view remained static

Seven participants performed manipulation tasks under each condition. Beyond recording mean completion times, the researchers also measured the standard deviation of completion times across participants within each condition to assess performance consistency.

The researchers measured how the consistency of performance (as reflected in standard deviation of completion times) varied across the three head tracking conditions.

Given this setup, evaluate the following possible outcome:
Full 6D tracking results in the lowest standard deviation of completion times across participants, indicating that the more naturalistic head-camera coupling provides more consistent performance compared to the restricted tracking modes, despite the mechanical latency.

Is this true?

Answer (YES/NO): NO